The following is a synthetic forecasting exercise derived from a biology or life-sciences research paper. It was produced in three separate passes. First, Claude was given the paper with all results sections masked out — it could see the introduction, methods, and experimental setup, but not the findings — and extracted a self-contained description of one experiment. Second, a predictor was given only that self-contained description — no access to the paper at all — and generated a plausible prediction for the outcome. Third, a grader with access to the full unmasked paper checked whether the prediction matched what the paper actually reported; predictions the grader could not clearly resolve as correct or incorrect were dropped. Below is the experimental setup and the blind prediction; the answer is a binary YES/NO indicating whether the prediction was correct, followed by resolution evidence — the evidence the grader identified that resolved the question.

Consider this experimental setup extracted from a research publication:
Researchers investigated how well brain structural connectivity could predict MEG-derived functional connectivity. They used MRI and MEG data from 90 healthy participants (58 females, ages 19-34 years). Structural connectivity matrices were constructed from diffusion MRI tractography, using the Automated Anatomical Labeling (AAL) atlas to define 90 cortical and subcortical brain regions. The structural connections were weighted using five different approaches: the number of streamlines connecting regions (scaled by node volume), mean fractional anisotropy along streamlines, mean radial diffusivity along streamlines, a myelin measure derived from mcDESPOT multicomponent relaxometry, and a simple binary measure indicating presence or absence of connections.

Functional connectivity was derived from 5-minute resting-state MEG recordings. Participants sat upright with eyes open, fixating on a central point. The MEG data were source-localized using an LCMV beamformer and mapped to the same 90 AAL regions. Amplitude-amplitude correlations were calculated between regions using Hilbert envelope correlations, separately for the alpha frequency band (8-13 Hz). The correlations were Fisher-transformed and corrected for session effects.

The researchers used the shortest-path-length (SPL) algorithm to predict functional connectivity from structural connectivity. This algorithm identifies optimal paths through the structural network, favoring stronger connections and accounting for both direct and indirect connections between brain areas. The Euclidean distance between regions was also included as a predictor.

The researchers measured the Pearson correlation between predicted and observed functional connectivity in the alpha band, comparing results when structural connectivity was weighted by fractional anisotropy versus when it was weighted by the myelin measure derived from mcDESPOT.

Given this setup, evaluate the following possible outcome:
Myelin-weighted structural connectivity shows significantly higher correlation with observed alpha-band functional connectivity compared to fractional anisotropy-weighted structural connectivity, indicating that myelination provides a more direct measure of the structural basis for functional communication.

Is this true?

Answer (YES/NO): YES